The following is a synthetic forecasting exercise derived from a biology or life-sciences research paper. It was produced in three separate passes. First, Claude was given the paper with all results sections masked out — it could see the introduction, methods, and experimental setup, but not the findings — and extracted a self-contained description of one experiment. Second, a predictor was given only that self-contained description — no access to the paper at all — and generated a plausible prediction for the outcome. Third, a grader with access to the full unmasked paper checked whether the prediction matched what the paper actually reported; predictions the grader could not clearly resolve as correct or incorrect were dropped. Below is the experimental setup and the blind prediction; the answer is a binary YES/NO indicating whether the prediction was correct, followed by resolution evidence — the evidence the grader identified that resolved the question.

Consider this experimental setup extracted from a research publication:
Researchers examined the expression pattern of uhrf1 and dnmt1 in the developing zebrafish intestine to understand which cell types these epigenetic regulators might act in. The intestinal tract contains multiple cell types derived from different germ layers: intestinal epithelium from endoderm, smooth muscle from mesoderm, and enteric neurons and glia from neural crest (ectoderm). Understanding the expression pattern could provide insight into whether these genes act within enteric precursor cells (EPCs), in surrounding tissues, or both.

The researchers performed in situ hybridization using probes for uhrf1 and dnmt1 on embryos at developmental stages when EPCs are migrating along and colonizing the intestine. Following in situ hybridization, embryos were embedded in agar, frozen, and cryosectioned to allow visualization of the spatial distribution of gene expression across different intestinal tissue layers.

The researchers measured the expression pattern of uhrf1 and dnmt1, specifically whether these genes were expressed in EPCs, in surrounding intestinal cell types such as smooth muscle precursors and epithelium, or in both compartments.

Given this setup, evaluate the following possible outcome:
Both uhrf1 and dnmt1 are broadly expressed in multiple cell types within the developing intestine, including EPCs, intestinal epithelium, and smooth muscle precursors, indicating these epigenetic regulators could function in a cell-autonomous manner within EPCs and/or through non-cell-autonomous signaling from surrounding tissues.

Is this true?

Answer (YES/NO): YES